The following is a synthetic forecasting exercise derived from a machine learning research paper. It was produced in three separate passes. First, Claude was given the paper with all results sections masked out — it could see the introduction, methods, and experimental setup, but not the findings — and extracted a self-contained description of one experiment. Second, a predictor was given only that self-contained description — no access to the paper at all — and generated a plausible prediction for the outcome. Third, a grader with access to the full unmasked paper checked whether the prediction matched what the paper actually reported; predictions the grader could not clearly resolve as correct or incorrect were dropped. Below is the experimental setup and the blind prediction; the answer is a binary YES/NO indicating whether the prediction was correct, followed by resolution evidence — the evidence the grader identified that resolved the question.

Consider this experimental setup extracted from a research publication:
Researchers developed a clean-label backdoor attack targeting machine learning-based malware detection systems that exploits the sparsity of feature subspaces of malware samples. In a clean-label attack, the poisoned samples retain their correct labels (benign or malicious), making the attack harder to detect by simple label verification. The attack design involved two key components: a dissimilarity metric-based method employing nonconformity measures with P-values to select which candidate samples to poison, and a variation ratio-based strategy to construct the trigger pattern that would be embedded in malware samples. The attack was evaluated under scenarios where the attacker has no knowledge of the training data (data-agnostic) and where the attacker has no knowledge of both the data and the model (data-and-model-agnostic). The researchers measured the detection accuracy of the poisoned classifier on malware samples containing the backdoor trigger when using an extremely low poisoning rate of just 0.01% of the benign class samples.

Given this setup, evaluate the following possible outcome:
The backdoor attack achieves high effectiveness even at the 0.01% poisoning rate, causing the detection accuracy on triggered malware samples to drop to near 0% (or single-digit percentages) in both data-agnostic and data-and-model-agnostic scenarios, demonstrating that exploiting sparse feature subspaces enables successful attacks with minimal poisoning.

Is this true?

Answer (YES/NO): YES